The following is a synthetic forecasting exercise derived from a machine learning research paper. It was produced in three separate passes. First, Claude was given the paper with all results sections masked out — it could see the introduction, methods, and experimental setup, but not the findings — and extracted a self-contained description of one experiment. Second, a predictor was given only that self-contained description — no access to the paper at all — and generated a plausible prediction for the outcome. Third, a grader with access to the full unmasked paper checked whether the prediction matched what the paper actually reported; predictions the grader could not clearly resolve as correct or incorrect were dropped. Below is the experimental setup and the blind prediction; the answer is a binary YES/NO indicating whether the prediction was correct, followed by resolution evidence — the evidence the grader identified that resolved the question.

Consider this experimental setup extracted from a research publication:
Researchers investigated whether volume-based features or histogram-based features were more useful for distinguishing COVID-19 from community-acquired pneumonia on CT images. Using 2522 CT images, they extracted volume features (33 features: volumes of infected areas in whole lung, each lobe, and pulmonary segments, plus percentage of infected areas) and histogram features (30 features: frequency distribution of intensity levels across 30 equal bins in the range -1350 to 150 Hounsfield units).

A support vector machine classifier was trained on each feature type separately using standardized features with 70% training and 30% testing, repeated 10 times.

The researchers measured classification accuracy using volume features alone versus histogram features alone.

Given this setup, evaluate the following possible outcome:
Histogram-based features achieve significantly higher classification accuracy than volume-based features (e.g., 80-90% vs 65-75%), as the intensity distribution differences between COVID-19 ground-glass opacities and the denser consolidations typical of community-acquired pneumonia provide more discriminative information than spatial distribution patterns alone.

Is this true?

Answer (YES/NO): NO